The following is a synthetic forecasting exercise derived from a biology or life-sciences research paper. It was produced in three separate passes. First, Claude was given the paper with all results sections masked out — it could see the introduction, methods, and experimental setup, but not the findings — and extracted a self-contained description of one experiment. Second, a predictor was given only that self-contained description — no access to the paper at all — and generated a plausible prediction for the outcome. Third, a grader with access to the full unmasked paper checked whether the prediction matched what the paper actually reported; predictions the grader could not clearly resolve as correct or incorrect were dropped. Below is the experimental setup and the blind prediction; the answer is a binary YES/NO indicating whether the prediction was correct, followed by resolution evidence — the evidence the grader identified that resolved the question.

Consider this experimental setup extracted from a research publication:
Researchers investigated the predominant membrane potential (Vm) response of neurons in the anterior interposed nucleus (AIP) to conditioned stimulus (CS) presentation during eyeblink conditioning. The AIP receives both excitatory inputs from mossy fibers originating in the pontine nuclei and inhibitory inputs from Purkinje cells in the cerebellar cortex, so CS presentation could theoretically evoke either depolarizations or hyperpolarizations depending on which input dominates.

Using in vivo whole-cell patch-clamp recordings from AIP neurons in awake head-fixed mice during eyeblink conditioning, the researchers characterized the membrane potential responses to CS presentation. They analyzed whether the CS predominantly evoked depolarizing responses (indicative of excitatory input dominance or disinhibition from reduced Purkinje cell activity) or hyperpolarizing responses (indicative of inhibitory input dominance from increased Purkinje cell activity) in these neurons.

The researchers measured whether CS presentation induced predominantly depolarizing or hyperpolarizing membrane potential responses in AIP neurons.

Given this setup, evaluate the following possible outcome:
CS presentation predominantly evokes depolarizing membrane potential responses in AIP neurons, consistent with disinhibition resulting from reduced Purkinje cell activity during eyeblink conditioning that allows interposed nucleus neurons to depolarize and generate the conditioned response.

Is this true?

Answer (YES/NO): YES